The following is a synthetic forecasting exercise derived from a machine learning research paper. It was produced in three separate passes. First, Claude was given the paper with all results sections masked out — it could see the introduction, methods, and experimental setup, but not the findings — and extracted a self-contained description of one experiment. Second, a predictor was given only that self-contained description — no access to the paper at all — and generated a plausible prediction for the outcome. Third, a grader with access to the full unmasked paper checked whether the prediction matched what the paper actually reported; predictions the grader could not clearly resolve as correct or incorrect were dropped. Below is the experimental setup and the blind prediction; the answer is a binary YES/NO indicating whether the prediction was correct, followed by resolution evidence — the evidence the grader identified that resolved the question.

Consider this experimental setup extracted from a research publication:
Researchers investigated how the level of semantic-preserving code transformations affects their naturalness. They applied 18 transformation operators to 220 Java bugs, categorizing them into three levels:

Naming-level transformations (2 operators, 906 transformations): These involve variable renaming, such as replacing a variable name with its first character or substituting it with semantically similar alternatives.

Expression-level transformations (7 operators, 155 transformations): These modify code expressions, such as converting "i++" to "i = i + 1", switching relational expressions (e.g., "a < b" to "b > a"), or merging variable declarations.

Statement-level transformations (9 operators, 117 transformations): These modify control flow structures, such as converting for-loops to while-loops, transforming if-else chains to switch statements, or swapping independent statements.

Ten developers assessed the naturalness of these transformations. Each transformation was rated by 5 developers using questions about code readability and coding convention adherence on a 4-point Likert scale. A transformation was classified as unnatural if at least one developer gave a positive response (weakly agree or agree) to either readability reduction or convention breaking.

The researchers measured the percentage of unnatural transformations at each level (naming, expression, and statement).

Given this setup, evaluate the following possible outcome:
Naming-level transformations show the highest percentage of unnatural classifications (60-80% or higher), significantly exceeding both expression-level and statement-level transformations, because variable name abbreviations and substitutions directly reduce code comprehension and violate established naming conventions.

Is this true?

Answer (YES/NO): NO